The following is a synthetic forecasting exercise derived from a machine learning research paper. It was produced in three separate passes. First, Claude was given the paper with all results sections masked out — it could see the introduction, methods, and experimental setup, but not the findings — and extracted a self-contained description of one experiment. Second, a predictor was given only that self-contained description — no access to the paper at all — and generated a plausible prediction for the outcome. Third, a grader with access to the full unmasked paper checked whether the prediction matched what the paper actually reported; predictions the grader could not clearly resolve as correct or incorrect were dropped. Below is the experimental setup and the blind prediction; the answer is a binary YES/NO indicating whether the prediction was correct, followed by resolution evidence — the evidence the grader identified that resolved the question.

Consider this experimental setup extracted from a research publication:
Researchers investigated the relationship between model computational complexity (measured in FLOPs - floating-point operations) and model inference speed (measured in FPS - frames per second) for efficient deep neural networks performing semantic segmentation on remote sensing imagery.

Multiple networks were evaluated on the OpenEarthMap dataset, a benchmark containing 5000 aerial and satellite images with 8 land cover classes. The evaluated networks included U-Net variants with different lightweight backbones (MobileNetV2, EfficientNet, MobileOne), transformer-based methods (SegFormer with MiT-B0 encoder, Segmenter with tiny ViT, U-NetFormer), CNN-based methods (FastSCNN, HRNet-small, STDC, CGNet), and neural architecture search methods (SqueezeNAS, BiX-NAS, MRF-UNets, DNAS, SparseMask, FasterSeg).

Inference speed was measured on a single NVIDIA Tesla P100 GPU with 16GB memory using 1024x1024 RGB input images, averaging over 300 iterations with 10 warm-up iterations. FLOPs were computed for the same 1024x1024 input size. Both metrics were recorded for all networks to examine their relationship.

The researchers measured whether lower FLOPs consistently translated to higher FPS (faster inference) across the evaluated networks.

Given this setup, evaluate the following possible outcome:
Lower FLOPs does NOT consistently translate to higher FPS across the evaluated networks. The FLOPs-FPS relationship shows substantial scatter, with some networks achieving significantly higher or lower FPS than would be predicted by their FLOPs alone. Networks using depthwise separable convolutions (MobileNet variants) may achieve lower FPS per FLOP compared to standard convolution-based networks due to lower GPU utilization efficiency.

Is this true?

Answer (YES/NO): NO